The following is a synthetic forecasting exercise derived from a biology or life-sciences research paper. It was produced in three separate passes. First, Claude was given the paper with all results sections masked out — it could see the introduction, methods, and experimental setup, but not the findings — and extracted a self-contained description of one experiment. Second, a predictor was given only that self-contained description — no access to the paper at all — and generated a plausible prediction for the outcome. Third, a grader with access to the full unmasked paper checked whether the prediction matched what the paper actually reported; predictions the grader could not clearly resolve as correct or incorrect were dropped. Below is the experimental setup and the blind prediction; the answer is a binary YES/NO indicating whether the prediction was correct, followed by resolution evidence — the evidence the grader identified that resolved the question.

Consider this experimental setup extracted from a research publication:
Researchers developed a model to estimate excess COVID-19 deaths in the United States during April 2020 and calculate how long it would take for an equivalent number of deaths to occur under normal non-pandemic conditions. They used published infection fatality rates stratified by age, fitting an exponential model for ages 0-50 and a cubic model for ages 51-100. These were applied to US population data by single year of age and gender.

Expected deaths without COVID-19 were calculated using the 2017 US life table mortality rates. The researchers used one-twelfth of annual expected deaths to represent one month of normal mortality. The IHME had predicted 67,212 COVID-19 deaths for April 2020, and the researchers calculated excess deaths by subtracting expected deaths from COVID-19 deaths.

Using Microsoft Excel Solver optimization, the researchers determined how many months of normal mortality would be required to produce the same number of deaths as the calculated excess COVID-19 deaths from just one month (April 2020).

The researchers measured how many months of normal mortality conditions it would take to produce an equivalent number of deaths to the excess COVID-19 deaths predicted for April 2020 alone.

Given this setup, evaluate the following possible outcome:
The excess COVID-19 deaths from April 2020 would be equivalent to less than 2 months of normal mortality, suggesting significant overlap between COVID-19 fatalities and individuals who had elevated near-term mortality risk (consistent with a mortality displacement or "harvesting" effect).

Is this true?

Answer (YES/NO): NO